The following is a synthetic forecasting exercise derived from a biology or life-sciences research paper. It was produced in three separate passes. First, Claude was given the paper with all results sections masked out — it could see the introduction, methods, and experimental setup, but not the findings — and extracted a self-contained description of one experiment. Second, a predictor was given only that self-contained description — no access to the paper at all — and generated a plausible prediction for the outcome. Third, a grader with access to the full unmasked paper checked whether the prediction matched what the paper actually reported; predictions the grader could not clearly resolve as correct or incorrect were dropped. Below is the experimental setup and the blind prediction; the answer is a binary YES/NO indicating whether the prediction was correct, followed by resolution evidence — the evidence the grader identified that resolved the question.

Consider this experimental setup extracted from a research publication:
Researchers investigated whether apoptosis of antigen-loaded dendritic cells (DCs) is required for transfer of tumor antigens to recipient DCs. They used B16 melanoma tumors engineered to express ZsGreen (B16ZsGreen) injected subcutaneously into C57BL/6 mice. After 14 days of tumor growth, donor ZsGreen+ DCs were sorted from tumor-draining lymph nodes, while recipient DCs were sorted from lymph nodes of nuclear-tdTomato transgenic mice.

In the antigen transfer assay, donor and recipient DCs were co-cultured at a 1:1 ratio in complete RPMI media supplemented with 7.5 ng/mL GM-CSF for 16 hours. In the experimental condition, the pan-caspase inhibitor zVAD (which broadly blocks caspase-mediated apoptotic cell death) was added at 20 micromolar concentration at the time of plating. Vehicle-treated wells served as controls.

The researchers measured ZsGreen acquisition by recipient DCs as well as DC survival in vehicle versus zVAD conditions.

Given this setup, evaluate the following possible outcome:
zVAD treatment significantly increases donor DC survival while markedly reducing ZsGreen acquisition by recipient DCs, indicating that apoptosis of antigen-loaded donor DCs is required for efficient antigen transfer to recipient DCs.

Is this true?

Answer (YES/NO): NO